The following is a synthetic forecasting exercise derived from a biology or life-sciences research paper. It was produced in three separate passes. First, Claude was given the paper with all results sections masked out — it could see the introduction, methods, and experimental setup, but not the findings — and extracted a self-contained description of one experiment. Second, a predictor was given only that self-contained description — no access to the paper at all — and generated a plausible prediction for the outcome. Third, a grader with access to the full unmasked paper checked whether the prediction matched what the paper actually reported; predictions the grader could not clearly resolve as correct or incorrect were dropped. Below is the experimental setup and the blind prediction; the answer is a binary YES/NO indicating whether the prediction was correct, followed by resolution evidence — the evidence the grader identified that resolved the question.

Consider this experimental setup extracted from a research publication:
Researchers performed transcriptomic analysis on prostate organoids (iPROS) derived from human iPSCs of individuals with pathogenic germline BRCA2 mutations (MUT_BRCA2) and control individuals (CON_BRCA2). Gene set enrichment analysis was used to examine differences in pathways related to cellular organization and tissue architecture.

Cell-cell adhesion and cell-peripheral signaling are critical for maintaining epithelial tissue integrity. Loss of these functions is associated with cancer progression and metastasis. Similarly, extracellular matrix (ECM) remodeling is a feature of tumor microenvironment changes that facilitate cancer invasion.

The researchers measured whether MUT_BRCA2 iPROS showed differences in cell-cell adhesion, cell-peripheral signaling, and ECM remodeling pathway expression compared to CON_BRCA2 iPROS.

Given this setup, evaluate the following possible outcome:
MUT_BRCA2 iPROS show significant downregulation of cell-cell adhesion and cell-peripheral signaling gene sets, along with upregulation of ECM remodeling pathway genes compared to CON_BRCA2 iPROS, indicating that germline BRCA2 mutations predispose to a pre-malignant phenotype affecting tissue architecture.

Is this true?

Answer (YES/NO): NO